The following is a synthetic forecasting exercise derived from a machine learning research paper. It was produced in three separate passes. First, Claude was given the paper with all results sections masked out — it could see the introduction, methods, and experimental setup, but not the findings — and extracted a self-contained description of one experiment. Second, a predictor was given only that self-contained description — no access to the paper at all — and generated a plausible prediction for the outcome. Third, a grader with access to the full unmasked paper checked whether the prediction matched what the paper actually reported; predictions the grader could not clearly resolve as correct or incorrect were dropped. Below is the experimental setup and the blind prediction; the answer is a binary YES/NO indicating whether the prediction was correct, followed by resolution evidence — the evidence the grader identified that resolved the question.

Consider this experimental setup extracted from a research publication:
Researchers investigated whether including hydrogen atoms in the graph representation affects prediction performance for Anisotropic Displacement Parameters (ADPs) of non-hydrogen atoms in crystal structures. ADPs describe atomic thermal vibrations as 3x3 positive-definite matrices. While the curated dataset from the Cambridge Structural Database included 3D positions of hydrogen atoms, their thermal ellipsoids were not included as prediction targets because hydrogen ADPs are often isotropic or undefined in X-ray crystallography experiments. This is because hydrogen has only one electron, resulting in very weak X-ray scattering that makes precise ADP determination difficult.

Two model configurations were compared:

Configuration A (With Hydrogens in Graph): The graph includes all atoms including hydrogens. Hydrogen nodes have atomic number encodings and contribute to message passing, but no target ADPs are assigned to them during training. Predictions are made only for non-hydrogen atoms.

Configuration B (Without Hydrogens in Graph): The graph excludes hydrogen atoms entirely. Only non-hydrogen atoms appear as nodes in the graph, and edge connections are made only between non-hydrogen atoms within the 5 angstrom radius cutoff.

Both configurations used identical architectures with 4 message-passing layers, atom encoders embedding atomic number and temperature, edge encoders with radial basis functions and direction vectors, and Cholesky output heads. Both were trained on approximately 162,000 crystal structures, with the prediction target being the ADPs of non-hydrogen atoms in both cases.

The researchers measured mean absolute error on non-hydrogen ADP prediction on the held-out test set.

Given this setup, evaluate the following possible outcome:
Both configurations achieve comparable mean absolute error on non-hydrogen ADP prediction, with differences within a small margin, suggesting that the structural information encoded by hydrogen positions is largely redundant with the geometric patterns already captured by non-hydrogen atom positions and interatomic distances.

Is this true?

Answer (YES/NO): NO